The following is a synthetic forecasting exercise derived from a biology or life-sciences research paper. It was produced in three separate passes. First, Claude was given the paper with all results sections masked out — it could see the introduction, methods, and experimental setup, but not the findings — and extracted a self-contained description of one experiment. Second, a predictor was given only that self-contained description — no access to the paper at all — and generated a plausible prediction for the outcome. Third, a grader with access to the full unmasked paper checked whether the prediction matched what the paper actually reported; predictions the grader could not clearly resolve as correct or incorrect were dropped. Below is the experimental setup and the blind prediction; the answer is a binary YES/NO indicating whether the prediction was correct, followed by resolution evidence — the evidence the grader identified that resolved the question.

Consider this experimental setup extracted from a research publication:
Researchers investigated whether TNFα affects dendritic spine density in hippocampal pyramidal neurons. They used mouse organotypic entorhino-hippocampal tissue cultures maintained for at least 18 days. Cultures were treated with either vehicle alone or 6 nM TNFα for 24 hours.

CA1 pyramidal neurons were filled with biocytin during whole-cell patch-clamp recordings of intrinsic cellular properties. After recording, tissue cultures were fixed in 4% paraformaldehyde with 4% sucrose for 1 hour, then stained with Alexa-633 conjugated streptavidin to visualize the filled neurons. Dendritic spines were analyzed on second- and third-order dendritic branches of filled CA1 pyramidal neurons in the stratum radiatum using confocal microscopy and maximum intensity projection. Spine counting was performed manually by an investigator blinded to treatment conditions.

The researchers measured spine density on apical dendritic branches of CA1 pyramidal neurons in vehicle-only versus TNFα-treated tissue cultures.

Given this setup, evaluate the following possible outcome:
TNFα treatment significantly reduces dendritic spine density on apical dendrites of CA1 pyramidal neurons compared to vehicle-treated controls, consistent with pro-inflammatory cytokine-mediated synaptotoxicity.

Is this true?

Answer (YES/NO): NO